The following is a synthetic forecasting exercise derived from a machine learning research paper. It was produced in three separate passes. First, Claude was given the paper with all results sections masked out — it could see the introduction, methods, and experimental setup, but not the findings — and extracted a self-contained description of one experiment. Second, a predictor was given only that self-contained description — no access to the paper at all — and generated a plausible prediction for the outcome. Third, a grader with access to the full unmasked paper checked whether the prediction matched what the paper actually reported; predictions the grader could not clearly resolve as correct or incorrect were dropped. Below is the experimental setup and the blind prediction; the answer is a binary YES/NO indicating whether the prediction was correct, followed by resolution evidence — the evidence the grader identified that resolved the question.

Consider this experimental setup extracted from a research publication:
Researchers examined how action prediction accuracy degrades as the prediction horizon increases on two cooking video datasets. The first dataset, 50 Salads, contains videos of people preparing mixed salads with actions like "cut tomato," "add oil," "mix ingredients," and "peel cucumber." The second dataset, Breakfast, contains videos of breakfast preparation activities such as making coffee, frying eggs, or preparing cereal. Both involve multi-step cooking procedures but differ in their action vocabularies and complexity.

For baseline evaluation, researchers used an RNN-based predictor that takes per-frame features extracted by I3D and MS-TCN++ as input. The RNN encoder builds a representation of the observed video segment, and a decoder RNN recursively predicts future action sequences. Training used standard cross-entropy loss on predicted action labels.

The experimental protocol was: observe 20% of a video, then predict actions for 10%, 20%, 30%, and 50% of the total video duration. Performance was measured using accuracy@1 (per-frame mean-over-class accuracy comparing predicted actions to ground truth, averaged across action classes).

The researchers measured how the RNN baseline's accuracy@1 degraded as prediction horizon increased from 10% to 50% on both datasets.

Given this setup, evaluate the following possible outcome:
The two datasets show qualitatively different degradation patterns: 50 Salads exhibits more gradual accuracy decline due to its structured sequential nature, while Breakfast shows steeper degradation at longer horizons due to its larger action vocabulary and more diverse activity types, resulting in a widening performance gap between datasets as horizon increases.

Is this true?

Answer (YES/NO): NO